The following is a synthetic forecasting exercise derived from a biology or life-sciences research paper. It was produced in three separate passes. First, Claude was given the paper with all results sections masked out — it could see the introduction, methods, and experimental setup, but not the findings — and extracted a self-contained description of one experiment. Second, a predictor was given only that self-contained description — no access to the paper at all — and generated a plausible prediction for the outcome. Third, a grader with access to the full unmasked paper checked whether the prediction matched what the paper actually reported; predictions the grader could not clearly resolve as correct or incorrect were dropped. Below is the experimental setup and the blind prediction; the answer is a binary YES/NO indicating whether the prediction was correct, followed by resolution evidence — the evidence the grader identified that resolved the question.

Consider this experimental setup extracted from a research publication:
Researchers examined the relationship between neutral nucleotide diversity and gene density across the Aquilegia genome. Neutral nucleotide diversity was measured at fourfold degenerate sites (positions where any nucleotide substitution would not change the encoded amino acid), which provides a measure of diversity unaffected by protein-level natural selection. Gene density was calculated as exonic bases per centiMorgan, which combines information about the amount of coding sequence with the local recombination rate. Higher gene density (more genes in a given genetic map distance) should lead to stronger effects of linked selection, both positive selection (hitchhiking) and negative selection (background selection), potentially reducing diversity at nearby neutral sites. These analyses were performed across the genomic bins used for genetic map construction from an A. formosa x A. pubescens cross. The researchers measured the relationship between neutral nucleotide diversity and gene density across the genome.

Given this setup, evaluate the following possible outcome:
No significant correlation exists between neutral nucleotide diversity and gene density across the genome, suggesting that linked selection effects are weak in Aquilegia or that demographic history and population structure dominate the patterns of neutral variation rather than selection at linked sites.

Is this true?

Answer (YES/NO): NO